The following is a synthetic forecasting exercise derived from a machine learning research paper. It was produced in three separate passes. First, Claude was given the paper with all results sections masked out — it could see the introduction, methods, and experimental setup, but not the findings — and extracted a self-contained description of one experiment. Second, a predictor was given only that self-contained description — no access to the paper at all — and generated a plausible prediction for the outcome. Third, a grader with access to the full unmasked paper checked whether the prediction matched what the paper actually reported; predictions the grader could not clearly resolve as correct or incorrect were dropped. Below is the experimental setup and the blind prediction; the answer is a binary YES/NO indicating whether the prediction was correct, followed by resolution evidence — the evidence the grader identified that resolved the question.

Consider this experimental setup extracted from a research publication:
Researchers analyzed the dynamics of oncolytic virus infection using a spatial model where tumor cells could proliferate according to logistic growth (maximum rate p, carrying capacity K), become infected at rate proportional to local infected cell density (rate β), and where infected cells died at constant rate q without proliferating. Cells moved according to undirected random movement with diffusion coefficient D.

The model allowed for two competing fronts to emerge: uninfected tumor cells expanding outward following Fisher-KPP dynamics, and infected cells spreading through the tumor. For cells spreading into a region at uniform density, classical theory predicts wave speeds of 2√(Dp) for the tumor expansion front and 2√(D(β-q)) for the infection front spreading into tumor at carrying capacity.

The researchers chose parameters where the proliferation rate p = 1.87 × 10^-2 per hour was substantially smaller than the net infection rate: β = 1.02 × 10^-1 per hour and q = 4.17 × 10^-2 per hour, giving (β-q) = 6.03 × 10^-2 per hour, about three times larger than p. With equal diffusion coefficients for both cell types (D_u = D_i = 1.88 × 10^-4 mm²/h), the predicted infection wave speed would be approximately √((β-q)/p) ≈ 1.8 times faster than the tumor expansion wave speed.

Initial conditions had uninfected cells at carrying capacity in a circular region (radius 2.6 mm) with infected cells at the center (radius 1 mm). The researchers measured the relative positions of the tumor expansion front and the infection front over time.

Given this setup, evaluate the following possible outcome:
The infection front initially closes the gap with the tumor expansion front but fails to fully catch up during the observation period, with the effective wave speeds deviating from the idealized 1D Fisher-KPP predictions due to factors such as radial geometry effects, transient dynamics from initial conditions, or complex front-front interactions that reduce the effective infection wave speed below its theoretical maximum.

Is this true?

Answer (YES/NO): NO